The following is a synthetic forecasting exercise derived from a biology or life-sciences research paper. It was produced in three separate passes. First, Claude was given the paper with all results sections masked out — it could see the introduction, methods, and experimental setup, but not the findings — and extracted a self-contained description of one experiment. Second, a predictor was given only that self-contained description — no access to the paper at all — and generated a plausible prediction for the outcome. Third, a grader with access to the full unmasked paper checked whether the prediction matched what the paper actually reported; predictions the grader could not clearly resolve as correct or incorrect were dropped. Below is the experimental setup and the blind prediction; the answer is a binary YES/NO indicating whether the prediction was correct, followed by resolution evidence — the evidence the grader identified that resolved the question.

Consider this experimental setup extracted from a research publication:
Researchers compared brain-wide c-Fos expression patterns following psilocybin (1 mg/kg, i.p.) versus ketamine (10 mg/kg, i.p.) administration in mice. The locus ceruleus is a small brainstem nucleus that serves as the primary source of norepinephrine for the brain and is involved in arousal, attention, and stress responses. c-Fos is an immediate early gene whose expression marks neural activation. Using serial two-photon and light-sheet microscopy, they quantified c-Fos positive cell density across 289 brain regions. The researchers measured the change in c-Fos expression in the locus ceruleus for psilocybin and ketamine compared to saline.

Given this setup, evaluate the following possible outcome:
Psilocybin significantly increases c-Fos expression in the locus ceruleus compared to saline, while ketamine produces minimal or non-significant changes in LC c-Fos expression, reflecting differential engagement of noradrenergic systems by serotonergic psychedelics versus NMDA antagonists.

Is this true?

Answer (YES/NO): NO